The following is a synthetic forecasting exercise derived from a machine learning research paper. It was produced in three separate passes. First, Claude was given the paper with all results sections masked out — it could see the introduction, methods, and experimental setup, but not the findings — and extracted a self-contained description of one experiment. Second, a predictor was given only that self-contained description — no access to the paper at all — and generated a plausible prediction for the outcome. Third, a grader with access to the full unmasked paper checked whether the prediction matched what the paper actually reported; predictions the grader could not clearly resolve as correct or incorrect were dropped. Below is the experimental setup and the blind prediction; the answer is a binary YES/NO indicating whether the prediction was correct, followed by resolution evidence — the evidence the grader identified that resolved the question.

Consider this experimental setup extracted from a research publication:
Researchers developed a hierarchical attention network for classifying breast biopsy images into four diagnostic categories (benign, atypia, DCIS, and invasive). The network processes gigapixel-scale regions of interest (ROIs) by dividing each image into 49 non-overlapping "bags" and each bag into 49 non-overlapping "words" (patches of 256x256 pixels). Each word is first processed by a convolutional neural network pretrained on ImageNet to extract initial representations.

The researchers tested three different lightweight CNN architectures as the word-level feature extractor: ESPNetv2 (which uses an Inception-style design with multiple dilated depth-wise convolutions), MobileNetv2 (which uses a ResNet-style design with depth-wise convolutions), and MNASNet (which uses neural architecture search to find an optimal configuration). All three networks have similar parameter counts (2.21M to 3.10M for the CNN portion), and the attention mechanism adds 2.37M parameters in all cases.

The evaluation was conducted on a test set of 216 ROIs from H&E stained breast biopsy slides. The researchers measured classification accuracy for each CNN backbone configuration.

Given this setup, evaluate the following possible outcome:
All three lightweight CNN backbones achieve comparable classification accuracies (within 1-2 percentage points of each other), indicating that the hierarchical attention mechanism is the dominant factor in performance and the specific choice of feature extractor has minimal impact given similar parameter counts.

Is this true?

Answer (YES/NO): NO